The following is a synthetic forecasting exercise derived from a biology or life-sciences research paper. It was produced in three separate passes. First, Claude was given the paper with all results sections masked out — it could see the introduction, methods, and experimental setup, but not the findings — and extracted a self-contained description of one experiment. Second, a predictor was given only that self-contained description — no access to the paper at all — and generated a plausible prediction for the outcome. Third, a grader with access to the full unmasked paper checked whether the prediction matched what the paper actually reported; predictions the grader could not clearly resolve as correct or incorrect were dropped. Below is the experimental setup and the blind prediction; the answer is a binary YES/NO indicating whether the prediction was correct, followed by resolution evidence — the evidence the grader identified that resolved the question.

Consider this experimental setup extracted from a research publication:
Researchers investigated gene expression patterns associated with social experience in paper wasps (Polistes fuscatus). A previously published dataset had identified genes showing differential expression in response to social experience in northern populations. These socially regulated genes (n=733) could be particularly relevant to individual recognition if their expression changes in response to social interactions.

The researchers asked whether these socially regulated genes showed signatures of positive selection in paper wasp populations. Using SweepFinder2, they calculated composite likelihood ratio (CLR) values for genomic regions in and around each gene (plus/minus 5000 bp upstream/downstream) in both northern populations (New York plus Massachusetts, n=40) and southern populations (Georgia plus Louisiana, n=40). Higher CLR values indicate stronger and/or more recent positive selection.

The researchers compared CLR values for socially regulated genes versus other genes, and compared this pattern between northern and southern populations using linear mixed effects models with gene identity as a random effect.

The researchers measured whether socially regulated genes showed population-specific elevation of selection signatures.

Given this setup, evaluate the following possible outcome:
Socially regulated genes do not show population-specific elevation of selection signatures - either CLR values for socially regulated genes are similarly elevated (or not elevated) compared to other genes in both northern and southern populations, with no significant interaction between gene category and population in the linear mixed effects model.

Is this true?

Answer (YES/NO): NO